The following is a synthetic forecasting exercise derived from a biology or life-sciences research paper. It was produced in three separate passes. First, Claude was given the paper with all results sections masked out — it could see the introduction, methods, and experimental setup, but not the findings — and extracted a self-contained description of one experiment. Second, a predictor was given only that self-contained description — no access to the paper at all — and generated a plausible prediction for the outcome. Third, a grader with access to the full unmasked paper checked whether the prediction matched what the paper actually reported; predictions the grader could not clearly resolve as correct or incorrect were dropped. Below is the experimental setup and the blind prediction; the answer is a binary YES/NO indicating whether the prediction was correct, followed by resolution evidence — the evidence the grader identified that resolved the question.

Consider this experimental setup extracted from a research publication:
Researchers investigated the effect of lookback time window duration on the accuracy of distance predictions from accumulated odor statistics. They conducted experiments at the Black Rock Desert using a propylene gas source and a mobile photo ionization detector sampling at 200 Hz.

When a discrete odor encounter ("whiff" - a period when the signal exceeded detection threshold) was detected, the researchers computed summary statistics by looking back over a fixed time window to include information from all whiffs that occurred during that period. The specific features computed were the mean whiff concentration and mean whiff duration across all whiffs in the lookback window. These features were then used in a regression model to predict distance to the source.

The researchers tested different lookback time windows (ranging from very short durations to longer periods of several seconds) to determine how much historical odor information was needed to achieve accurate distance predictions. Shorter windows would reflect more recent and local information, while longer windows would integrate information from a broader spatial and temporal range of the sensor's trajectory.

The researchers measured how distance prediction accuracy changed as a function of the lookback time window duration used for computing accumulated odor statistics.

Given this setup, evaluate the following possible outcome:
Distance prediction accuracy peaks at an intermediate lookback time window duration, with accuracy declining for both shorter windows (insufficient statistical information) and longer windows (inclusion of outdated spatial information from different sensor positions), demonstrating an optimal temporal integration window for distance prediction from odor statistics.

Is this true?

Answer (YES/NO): NO